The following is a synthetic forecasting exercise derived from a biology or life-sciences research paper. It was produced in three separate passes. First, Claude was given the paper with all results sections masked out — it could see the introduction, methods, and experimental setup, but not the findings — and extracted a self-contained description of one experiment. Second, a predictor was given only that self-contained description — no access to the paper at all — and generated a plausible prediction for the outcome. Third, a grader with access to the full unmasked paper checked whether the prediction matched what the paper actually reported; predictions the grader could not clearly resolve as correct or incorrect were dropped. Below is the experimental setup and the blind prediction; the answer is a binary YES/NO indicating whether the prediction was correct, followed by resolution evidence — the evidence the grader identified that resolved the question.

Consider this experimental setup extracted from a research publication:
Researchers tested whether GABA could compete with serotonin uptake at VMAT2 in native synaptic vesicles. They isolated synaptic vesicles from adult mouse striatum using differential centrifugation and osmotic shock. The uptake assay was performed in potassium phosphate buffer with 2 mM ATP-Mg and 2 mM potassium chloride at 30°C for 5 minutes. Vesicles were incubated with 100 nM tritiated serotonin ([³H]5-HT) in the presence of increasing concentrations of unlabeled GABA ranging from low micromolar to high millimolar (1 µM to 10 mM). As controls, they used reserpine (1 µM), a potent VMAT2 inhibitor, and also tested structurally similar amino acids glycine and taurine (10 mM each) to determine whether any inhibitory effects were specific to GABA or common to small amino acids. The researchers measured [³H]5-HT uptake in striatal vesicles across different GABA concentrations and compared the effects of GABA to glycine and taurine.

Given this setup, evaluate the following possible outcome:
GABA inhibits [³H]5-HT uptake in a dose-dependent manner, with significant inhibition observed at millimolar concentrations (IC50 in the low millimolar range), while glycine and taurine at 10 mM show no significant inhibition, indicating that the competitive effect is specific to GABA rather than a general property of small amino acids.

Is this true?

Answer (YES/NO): NO